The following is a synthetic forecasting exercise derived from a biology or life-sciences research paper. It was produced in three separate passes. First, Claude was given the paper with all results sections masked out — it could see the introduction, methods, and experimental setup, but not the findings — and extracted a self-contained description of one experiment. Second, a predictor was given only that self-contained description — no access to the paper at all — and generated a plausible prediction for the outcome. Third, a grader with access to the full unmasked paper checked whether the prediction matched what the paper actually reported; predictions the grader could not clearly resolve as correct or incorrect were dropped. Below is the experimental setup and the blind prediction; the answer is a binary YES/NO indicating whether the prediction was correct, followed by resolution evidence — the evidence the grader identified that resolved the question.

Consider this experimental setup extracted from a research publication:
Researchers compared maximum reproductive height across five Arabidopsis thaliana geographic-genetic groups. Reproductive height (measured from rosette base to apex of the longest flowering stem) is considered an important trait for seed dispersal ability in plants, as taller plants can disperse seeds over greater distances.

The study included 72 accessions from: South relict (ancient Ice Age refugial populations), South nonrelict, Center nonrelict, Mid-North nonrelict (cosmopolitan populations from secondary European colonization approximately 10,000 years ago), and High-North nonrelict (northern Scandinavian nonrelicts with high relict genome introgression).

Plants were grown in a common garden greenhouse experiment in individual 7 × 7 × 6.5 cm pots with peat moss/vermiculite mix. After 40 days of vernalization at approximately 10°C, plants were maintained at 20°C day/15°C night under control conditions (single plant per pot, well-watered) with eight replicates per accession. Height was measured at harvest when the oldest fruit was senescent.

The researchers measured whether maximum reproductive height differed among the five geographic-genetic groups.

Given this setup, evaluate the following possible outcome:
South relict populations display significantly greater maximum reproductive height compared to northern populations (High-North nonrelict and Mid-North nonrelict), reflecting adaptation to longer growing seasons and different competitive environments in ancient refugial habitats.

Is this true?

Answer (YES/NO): NO